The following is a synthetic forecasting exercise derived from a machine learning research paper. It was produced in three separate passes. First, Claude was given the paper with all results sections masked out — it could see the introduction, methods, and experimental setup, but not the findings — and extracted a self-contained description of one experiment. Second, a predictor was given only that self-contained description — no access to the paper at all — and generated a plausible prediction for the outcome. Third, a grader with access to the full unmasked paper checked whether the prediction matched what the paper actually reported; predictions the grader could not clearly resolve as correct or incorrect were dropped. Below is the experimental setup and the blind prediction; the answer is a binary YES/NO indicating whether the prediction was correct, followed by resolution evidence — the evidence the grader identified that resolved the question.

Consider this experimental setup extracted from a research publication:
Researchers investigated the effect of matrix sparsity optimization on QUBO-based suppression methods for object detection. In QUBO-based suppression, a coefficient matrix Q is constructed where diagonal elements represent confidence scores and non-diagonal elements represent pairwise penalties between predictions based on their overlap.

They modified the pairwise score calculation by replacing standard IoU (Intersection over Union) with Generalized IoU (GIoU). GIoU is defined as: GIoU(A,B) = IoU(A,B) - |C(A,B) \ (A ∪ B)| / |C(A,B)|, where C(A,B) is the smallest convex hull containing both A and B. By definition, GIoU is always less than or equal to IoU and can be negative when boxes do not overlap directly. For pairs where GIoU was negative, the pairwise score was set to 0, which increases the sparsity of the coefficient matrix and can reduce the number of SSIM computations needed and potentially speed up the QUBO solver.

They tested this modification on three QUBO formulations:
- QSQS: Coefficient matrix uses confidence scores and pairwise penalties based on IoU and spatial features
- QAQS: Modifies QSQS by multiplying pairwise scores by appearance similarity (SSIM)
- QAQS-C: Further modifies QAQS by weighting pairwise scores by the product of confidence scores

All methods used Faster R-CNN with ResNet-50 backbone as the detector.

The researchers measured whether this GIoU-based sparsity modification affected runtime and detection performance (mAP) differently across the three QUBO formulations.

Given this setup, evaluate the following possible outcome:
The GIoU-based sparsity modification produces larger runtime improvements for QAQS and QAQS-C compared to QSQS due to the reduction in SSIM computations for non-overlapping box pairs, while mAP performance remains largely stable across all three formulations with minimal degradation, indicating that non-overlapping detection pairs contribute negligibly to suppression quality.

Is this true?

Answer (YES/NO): NO